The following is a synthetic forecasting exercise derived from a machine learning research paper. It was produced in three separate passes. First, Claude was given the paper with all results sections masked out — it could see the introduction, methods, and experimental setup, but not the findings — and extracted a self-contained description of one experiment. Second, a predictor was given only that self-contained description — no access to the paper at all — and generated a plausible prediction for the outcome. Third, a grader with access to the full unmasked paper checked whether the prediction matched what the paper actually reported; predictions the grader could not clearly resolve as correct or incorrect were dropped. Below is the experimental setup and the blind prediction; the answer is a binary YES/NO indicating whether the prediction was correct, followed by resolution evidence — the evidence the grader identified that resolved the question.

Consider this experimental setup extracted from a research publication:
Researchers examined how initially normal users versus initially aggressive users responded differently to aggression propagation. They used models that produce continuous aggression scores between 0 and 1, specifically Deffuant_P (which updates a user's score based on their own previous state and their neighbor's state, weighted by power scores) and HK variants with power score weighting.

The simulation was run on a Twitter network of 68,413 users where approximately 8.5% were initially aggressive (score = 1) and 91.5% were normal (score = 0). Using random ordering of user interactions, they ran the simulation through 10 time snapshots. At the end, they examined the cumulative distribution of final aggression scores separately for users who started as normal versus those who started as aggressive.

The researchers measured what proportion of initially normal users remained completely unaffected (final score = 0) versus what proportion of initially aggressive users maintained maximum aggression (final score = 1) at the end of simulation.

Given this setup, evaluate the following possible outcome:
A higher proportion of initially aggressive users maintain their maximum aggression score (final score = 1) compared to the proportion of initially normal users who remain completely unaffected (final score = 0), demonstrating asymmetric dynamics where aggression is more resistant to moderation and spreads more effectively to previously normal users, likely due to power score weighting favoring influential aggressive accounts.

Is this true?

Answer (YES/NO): NO